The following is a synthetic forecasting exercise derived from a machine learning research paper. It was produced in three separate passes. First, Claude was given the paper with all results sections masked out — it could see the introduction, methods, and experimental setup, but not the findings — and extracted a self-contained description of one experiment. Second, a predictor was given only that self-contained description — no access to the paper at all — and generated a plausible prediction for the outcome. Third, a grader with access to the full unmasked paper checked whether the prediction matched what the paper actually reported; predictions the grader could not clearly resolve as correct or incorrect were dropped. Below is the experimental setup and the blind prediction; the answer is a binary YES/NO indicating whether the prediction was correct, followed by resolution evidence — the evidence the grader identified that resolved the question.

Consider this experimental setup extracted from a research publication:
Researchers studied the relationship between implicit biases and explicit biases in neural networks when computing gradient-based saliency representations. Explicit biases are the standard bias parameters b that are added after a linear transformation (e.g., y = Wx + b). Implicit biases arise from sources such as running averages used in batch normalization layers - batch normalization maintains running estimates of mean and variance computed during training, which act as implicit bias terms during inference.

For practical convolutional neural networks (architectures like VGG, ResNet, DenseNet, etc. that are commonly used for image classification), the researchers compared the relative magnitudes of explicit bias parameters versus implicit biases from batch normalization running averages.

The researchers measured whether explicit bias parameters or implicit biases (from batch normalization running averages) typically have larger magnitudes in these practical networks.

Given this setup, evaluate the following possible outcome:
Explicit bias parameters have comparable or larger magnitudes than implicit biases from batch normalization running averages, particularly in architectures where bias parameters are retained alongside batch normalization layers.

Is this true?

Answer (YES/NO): NO